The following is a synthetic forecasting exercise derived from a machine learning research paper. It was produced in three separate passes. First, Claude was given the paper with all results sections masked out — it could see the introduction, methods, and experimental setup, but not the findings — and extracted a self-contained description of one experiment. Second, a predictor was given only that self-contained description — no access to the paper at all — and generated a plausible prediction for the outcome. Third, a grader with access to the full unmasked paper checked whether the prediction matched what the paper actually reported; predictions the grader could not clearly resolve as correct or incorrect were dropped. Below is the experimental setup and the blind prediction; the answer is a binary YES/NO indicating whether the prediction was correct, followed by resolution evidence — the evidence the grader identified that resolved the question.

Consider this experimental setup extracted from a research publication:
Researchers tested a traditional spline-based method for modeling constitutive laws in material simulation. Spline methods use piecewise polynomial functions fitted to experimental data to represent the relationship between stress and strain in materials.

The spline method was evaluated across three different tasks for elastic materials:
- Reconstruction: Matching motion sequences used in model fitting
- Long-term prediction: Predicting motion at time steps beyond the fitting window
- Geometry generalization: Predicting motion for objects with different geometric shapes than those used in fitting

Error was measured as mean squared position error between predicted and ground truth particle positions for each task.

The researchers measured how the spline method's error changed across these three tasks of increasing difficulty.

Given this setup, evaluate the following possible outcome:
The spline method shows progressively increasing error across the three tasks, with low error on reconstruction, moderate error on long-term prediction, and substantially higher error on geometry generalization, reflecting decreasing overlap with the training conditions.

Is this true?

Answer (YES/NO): NO